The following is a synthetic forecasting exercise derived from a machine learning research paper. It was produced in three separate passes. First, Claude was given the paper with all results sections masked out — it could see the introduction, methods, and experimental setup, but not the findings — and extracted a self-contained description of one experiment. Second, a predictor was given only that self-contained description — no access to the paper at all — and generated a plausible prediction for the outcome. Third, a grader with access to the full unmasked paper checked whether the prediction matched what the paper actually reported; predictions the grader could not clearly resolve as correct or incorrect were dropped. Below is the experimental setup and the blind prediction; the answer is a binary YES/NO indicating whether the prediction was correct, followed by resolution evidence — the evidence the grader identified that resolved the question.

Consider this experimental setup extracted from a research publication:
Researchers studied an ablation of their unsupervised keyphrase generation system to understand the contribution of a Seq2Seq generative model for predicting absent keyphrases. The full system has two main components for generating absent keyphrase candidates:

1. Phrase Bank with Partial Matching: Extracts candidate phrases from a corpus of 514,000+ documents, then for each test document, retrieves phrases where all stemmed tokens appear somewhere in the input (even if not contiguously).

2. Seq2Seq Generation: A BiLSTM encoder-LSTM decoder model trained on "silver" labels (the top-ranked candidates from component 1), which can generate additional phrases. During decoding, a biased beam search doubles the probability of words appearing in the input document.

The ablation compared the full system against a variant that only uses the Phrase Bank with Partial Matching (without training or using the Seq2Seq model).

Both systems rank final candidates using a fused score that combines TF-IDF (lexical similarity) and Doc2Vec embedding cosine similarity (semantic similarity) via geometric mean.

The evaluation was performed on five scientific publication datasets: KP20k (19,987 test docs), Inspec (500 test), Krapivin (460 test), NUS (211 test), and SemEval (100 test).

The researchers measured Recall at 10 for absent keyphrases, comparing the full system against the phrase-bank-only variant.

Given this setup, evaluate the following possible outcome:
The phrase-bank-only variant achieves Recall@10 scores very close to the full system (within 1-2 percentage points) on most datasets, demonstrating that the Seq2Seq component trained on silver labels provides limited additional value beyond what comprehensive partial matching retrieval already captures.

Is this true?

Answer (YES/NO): YES